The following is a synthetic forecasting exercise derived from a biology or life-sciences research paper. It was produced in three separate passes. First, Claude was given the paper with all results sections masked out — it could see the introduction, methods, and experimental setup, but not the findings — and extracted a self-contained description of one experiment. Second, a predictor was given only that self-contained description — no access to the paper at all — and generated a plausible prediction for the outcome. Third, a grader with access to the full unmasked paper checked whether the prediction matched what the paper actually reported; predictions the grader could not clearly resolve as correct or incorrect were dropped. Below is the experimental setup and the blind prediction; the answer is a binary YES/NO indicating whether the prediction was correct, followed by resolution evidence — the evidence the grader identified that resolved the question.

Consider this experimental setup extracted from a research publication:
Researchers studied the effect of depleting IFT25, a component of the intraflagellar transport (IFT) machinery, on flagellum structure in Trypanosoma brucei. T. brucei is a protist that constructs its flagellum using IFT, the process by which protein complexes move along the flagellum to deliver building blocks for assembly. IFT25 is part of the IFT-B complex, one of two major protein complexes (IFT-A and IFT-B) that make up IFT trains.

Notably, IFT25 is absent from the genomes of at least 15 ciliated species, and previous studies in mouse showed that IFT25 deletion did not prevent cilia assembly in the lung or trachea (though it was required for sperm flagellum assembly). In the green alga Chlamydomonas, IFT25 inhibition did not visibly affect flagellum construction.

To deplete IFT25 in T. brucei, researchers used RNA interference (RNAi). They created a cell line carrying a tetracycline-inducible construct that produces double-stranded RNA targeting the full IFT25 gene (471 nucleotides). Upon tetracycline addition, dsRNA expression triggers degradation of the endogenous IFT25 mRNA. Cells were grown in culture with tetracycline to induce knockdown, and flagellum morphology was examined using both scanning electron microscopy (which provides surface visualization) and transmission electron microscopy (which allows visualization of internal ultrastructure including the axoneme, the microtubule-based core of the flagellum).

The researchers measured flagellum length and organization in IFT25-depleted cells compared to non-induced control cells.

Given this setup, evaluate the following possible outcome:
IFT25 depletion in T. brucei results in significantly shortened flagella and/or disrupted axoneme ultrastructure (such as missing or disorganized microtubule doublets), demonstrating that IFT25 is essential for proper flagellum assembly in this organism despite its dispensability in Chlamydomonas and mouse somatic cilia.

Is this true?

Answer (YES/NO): YES